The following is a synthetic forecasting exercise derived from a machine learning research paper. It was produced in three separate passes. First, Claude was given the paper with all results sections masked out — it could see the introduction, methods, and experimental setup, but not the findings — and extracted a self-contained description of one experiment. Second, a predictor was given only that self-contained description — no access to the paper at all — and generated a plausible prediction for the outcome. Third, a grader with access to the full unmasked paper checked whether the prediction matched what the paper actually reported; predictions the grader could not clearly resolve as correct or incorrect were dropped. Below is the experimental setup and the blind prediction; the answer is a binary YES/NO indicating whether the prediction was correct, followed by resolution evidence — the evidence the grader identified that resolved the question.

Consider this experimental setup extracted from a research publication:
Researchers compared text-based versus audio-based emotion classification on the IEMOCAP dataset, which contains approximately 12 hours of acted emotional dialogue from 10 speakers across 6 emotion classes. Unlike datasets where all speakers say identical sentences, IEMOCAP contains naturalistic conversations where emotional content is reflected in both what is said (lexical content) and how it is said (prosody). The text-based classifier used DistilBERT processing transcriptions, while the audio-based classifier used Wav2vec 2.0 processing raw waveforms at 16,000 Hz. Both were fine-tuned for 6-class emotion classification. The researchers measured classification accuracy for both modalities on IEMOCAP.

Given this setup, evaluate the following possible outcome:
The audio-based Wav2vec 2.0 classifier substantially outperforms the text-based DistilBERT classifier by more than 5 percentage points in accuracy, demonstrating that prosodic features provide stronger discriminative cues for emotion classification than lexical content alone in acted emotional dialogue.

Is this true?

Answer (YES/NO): NO